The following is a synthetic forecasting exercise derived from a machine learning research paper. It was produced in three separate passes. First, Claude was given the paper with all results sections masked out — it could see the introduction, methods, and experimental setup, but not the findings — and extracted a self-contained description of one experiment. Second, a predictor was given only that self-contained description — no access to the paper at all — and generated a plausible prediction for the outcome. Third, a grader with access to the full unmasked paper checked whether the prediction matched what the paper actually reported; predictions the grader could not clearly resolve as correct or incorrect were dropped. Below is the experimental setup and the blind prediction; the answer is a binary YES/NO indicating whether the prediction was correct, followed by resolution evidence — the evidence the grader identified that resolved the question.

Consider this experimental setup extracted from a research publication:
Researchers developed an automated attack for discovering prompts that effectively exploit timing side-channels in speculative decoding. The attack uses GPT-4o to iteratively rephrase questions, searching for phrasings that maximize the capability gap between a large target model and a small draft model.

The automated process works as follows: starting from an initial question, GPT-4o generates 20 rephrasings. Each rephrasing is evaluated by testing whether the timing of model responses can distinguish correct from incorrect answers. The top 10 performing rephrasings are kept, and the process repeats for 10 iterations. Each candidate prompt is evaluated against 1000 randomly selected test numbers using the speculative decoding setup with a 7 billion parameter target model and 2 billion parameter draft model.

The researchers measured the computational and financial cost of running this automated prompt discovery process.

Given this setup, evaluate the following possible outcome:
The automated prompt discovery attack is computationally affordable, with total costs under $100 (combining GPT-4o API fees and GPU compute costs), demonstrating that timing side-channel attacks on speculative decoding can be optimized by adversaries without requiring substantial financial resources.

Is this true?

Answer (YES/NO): YES